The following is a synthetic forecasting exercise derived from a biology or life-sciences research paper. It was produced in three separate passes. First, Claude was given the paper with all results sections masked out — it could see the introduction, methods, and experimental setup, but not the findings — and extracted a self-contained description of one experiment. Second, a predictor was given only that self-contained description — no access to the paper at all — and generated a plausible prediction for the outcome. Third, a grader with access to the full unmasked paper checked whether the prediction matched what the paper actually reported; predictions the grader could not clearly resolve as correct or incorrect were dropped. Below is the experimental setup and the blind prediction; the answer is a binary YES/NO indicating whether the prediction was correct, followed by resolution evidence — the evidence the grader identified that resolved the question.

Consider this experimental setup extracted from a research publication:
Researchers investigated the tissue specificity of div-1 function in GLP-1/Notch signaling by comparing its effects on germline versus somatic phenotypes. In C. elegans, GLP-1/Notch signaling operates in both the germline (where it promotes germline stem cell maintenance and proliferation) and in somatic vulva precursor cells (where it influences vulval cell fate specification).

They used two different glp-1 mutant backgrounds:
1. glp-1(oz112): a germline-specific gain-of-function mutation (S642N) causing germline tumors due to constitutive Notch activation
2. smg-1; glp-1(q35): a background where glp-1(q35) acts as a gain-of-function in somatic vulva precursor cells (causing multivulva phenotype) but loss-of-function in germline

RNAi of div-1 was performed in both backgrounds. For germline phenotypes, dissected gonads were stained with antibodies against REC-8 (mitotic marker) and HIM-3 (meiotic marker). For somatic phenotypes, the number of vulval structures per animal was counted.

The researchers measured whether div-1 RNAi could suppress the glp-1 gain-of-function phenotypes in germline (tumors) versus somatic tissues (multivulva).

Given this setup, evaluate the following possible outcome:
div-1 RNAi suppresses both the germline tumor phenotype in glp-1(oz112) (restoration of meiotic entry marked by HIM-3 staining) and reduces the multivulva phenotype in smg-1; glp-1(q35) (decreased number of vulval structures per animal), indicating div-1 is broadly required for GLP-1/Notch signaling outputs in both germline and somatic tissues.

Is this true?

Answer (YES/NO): YES